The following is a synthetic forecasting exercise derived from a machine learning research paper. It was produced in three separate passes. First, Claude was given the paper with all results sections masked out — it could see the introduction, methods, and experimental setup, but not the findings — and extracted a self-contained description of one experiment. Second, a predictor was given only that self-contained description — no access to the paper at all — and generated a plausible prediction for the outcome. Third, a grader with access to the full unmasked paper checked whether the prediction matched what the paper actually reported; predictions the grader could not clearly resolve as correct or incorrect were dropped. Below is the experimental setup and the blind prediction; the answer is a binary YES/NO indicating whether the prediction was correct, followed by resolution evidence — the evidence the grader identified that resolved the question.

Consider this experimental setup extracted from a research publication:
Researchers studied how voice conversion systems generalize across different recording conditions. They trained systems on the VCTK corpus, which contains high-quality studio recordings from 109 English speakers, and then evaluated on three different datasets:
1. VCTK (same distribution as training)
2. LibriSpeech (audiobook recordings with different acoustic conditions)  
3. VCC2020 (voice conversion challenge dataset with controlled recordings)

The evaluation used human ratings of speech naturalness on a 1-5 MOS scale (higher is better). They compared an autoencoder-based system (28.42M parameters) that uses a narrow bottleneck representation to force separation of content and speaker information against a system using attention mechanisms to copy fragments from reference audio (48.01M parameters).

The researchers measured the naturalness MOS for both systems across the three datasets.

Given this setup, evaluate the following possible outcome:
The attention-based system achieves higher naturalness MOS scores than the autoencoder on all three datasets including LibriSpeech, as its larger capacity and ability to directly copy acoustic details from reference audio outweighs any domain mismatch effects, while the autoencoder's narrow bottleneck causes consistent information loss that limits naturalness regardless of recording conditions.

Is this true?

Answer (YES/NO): YES